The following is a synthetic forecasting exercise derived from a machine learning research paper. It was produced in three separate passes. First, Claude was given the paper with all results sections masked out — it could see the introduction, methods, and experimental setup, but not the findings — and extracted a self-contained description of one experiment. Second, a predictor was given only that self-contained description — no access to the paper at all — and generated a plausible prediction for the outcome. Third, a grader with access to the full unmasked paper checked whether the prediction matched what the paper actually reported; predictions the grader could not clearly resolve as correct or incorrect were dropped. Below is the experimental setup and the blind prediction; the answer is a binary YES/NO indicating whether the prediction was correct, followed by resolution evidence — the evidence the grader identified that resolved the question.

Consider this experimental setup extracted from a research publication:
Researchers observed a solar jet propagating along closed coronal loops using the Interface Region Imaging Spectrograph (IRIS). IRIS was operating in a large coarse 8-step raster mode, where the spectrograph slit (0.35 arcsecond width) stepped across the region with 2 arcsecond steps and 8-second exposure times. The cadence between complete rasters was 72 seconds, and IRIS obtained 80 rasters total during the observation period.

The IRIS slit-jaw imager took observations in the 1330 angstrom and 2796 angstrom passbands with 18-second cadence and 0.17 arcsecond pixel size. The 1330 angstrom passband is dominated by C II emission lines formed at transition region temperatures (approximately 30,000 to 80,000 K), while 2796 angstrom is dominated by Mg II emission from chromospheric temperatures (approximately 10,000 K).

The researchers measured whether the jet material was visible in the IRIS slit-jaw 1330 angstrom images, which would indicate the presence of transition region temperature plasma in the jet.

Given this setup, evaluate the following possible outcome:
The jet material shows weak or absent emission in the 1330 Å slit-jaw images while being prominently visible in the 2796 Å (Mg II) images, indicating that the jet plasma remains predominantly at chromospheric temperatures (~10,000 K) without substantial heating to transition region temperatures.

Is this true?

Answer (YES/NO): NO